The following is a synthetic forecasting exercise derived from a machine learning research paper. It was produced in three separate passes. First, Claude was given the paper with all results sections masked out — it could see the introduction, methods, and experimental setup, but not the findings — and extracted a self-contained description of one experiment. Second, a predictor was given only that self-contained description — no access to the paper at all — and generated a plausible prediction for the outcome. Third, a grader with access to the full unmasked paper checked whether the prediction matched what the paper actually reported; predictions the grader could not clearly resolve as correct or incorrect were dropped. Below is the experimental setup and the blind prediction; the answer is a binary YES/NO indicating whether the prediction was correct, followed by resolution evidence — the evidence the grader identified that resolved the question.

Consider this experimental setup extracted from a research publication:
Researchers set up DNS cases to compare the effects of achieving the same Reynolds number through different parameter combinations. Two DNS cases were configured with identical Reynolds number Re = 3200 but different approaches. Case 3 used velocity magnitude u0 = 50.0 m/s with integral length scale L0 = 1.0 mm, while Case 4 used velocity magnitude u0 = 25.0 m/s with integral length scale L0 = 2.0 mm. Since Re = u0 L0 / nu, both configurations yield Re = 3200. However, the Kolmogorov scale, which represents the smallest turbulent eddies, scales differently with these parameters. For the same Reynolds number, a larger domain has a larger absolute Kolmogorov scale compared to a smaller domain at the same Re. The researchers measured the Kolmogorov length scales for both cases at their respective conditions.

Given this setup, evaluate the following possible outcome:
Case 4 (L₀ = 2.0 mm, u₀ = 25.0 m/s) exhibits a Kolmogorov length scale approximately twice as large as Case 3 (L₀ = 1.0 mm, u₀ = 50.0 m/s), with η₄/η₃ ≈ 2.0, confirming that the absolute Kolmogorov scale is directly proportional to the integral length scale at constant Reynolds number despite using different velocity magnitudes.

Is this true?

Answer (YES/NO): YES